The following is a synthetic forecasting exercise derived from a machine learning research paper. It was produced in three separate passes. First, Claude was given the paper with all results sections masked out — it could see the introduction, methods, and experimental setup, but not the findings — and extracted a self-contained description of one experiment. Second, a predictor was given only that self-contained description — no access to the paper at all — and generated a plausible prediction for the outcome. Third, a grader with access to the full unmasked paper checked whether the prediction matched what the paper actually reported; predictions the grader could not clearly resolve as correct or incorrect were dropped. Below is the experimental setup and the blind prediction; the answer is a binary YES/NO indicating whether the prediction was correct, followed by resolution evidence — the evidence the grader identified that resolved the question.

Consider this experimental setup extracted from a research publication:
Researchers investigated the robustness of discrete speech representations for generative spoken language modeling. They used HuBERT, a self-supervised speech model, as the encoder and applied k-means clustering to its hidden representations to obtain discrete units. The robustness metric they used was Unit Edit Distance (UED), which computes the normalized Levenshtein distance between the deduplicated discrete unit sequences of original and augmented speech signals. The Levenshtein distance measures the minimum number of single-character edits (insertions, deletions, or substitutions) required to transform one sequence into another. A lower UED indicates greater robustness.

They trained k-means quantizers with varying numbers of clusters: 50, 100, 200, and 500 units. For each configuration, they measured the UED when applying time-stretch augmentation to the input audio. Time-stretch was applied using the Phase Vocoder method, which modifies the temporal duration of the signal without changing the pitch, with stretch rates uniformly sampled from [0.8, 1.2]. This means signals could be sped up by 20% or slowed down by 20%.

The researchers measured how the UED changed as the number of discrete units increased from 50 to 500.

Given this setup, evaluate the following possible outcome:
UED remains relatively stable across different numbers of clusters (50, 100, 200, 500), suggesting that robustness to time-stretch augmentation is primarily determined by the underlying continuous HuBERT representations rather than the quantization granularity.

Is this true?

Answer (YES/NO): NO